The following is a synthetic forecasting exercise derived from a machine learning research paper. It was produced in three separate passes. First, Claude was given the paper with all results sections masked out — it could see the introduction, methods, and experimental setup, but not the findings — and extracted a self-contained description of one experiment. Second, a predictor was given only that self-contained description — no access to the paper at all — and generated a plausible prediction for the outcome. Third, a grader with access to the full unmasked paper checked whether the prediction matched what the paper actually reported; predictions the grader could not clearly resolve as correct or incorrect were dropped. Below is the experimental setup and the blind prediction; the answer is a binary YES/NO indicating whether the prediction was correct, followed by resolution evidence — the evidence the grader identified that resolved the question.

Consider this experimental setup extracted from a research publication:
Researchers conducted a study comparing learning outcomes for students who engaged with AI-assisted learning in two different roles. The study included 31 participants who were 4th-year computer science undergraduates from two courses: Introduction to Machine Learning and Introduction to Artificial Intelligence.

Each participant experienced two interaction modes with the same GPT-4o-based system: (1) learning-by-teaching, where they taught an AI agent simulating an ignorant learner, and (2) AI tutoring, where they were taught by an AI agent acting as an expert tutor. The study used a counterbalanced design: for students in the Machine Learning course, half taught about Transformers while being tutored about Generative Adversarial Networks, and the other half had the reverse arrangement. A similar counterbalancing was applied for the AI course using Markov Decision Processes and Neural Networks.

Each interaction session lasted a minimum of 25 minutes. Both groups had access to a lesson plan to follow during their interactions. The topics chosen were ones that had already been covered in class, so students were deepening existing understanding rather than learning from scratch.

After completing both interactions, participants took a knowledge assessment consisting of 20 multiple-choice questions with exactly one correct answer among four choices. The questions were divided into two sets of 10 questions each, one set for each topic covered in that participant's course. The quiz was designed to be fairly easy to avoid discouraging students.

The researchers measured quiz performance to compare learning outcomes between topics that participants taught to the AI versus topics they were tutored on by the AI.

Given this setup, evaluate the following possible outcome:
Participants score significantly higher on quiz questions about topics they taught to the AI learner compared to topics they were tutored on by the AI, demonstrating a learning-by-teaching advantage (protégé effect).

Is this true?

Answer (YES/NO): NO